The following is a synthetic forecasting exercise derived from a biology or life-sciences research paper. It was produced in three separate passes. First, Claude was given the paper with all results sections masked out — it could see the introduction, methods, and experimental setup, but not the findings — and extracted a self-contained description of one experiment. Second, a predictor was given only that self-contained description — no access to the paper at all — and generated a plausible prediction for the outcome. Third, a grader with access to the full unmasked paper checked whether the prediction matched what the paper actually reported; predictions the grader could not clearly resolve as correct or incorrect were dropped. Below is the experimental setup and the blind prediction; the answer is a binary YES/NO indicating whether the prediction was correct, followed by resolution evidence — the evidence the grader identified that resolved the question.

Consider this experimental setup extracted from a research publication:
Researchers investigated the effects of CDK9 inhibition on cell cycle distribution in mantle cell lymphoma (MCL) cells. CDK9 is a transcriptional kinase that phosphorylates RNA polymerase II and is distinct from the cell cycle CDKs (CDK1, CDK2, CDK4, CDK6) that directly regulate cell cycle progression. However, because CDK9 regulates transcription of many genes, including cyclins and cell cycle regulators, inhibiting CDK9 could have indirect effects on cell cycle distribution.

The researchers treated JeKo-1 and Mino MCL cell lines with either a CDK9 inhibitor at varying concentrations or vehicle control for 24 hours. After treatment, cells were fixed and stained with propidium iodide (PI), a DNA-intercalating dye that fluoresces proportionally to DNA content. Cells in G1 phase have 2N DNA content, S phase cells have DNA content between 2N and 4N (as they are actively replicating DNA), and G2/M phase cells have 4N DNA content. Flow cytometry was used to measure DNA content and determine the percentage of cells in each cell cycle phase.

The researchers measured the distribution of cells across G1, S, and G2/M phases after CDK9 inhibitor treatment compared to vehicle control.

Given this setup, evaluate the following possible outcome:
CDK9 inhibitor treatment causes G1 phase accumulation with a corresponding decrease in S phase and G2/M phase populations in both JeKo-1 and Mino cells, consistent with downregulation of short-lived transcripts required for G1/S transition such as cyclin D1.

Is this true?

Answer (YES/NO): NO